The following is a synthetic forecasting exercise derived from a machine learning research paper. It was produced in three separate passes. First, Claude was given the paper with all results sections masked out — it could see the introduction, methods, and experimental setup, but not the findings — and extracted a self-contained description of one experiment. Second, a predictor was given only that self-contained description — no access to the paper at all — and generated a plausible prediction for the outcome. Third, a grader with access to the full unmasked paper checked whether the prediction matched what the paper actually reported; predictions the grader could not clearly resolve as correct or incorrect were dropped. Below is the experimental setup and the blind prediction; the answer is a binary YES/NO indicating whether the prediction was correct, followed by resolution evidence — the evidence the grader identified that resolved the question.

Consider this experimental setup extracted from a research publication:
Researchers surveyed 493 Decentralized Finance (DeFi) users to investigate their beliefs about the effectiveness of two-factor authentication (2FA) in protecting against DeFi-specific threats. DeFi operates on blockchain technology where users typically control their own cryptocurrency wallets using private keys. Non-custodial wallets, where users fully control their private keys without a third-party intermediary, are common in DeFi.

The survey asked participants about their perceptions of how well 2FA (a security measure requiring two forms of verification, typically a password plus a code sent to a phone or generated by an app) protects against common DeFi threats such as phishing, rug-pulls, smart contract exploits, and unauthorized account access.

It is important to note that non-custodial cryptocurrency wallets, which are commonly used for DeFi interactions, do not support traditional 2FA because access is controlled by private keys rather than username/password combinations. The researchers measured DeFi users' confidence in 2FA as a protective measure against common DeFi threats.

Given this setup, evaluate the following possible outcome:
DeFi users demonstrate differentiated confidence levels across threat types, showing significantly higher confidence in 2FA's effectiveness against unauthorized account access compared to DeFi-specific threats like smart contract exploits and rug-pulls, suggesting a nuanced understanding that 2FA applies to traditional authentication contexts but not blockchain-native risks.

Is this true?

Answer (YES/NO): NO